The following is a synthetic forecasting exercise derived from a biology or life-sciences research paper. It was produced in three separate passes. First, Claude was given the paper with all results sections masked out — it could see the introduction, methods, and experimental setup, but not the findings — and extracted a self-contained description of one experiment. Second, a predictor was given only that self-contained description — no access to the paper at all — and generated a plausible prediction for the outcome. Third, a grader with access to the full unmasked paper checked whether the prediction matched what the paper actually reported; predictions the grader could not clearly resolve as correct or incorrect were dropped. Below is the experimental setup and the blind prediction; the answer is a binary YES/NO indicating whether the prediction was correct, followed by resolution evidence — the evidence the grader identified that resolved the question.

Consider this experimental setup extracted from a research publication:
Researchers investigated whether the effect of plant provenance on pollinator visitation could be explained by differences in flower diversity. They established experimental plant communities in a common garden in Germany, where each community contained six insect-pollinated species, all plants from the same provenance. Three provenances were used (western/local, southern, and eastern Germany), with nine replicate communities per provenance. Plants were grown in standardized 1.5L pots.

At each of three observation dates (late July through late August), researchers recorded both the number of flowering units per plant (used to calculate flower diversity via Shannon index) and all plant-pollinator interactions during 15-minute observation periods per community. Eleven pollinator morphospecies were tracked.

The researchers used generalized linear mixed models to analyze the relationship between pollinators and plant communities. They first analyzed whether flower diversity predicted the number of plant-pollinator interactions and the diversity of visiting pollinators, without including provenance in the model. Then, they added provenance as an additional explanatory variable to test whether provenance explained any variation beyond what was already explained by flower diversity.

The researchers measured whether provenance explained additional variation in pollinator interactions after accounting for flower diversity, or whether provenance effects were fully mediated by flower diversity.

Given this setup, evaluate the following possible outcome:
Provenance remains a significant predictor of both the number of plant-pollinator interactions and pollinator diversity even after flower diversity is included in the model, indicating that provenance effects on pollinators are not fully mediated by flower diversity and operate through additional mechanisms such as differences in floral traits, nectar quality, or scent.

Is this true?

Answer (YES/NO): NO